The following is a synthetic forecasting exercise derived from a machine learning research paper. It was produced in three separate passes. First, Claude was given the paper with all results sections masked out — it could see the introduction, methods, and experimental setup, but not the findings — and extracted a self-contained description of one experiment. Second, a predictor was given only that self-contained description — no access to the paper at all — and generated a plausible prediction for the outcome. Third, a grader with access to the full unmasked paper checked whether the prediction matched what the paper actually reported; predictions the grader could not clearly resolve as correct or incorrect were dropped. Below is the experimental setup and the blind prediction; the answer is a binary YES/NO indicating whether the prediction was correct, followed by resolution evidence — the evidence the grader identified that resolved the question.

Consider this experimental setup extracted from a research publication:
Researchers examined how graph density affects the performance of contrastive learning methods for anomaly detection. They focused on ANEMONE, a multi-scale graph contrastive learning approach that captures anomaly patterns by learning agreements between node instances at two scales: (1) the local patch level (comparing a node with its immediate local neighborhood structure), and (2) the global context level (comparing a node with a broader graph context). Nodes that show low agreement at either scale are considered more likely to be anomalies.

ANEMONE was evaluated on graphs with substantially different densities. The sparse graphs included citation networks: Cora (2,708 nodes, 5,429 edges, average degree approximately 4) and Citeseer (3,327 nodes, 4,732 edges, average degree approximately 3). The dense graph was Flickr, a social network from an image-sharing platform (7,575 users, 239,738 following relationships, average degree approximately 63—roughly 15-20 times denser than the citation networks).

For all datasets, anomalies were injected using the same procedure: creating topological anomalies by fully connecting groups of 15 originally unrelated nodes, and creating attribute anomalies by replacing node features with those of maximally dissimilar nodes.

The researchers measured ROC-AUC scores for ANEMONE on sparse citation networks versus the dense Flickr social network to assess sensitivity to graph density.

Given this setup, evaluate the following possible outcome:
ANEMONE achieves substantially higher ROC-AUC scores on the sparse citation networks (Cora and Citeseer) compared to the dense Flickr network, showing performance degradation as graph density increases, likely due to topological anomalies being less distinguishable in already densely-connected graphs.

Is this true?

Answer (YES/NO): YES